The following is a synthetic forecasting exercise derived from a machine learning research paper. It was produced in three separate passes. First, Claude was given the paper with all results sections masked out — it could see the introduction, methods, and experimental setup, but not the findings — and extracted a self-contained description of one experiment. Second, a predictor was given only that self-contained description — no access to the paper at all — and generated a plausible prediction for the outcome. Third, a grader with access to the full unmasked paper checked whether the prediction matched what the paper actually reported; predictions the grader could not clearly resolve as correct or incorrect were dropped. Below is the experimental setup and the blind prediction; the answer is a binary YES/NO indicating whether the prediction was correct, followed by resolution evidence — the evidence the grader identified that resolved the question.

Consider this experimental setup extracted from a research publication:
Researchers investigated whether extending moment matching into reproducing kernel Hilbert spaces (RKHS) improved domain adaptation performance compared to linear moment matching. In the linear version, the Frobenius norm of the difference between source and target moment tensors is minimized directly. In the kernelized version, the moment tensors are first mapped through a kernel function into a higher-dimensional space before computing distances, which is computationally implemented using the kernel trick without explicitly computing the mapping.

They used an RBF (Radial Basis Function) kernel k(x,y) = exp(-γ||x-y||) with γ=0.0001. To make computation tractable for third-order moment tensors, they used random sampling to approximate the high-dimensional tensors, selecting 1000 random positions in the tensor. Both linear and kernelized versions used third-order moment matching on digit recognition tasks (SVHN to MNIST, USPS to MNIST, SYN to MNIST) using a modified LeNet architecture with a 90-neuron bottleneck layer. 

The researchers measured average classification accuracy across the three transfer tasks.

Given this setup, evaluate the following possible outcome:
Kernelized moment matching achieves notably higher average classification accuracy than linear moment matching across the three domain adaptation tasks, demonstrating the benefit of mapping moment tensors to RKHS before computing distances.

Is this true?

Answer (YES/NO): NO